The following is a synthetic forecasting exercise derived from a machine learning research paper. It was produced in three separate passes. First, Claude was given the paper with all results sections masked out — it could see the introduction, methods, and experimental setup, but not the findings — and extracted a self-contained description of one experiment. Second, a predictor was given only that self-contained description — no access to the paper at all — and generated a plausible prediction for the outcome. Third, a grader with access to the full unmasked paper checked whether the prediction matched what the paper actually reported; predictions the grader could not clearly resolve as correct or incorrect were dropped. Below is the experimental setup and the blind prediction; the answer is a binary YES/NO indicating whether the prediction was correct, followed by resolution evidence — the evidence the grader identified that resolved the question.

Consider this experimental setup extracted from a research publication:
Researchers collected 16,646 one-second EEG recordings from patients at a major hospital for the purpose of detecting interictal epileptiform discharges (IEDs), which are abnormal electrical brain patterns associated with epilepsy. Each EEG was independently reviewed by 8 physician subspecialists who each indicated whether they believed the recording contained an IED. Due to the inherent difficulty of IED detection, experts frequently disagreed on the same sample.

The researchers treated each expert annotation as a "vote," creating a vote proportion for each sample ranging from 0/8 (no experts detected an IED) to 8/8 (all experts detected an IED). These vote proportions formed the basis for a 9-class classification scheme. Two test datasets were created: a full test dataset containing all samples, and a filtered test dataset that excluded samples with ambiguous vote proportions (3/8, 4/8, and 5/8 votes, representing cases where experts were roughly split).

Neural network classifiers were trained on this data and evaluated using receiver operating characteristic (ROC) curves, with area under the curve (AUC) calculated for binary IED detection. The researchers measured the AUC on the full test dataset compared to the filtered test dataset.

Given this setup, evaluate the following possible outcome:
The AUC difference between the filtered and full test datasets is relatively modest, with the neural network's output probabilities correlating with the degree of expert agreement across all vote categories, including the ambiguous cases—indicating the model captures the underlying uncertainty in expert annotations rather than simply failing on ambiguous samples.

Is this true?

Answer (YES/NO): NO